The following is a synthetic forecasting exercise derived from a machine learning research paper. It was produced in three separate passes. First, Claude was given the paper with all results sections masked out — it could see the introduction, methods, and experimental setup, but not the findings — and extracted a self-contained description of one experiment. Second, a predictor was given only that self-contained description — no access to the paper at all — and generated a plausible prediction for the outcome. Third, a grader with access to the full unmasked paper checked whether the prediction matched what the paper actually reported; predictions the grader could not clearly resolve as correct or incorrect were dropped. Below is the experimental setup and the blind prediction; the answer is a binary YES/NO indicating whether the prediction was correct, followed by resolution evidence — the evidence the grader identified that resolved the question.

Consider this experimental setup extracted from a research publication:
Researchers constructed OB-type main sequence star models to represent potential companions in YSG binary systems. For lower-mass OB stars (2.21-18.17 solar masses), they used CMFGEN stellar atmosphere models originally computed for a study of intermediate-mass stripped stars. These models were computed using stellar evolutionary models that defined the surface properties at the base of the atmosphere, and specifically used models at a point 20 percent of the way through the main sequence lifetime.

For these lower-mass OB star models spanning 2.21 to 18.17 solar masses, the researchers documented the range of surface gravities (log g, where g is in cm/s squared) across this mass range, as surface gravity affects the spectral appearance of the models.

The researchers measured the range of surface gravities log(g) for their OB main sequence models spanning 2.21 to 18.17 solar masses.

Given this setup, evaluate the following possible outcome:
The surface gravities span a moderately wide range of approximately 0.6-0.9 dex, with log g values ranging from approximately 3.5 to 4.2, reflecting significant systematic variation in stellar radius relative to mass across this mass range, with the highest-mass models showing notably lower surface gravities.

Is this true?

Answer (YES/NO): NO